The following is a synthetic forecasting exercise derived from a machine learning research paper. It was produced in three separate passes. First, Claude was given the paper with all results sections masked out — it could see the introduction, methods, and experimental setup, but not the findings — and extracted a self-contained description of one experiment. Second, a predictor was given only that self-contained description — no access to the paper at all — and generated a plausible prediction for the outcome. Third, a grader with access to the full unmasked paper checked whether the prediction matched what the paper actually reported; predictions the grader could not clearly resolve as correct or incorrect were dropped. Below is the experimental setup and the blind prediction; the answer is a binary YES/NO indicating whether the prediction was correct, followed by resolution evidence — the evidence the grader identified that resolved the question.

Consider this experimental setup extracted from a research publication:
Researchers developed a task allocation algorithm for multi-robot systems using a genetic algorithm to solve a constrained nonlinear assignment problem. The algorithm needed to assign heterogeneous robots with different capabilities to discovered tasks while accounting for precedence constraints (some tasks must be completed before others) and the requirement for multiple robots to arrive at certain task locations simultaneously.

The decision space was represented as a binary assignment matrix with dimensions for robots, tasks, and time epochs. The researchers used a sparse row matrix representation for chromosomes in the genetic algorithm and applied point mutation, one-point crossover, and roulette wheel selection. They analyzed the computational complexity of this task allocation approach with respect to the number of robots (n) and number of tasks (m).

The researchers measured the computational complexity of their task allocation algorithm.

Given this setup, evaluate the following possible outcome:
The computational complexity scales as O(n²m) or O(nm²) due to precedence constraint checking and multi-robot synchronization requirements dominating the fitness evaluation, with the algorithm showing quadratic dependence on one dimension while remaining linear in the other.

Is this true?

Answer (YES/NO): YES